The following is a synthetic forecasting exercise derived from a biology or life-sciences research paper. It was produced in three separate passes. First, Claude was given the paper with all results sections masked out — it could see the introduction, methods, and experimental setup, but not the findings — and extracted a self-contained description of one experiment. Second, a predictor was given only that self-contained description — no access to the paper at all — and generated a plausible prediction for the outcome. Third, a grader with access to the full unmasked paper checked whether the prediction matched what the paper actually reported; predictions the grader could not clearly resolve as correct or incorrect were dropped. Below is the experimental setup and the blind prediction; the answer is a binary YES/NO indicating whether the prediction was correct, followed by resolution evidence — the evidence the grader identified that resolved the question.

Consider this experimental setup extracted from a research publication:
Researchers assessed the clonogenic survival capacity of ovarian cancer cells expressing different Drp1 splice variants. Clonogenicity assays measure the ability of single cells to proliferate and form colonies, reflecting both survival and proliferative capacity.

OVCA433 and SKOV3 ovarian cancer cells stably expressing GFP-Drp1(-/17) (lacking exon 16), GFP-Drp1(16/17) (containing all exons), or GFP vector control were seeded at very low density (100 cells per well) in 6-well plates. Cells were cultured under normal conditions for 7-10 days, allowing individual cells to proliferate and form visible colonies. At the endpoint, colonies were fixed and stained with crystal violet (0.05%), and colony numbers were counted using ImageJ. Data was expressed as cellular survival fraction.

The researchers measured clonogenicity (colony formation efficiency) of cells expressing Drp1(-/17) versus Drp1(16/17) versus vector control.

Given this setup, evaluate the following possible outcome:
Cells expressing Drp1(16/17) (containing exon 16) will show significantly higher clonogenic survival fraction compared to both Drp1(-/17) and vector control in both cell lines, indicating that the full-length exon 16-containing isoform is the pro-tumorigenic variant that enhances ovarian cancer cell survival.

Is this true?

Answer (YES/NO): NO